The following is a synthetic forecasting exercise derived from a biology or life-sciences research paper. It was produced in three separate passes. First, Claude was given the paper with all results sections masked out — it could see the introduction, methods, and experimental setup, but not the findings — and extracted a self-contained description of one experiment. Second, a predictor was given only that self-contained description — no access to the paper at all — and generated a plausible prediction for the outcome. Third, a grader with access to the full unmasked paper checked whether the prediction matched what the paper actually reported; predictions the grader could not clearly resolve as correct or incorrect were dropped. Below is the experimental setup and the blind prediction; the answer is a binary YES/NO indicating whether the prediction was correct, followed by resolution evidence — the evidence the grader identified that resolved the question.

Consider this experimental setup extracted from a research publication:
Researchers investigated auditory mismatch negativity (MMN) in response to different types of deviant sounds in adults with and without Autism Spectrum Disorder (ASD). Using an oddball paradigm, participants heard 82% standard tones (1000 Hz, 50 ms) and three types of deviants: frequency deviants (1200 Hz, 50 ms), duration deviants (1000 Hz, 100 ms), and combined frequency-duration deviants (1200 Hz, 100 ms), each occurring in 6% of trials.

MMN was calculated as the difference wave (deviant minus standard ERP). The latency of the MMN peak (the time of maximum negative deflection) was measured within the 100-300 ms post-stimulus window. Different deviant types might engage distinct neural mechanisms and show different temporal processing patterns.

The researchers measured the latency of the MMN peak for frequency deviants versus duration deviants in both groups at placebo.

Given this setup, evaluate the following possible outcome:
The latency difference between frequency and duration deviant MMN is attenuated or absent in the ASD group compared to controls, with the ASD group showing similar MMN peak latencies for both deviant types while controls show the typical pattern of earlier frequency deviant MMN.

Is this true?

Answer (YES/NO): NO